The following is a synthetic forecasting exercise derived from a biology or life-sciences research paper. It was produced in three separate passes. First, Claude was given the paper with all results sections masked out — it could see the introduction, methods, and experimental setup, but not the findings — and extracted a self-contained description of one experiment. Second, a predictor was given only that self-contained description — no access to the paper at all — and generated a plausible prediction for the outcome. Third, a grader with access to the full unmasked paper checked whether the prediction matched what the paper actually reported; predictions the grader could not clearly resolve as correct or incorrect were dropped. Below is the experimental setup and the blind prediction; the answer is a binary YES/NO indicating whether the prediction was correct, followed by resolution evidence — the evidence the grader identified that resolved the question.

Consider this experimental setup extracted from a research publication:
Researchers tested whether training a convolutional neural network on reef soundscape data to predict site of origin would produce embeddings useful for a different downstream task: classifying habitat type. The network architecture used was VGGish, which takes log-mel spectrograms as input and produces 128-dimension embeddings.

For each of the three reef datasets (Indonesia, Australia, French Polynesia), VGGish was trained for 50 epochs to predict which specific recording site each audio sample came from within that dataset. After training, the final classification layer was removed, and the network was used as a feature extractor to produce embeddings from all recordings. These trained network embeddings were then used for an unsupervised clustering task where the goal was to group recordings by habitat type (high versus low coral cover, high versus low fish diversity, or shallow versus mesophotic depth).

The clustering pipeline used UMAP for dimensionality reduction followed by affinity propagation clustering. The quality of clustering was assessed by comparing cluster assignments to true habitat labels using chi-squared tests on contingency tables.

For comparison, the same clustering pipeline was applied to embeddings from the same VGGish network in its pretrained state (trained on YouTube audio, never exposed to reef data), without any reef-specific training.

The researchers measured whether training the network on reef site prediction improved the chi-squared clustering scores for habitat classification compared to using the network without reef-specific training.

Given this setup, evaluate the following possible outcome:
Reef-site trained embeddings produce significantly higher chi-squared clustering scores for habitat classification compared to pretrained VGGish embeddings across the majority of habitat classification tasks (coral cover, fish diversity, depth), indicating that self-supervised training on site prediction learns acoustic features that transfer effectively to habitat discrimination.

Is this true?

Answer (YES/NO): NO